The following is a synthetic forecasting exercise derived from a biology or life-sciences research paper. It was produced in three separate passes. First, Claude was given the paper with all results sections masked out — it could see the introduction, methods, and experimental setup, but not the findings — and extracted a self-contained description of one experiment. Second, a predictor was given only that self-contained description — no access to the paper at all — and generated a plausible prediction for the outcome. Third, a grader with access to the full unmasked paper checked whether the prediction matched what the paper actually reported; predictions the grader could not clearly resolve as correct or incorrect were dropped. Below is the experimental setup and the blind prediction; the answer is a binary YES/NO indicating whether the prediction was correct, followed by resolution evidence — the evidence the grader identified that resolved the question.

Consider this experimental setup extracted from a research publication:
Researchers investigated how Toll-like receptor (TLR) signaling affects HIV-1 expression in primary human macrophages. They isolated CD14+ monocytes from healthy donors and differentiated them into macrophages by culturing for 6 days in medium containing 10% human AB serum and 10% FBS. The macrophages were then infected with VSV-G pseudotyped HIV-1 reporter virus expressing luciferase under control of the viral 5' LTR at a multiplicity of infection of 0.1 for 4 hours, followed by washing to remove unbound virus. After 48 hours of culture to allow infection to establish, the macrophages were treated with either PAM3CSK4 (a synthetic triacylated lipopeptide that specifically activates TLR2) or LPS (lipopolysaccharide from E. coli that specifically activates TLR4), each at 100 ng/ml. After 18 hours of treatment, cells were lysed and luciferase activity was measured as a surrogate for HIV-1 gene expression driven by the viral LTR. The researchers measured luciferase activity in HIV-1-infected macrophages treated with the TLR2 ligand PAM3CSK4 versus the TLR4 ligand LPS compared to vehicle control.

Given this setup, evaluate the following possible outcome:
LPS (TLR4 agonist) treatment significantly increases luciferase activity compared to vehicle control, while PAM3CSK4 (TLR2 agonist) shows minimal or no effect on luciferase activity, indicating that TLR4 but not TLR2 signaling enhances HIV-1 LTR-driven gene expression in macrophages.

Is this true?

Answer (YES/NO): NO